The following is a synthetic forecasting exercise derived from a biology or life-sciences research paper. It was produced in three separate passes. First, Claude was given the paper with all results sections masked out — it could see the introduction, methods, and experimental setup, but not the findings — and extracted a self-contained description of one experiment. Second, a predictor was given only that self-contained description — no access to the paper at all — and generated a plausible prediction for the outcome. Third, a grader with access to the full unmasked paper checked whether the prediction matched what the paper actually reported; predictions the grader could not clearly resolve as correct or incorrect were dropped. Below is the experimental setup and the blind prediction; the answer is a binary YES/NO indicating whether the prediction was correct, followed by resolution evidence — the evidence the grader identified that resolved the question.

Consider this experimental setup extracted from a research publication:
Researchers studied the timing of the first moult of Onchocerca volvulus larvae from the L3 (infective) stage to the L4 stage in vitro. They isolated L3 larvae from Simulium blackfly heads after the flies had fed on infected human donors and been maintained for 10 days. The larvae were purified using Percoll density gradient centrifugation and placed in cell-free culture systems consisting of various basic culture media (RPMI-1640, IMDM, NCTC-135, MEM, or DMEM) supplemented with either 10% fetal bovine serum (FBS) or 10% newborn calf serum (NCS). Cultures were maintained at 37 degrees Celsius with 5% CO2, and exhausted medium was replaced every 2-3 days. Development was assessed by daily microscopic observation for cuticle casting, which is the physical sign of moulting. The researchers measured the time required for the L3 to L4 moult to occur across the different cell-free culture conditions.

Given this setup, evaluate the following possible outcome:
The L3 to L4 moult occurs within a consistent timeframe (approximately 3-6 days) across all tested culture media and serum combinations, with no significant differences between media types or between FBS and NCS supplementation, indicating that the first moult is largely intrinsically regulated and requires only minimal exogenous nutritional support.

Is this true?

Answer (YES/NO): NO